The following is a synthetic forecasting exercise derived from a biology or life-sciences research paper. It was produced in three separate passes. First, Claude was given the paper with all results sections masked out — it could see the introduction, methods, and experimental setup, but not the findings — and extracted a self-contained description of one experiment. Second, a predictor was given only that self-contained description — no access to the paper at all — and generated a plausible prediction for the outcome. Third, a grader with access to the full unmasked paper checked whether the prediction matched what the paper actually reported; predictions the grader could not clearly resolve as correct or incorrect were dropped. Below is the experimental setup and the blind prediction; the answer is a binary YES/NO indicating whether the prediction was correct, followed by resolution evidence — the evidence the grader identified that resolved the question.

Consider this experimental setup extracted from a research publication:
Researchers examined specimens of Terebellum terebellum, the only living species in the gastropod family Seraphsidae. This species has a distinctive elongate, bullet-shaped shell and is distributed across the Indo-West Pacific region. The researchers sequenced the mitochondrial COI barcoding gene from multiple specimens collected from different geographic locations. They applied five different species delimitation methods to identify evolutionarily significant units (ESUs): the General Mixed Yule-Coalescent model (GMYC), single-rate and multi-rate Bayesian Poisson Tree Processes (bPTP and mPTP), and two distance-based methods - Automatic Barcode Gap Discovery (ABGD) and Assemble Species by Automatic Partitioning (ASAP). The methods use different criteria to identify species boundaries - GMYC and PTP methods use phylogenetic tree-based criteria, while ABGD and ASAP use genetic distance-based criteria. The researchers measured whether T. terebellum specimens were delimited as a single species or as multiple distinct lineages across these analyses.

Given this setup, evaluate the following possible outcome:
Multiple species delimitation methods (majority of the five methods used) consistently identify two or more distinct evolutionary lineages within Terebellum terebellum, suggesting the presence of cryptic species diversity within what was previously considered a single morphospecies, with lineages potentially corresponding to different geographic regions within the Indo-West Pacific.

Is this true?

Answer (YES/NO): YES